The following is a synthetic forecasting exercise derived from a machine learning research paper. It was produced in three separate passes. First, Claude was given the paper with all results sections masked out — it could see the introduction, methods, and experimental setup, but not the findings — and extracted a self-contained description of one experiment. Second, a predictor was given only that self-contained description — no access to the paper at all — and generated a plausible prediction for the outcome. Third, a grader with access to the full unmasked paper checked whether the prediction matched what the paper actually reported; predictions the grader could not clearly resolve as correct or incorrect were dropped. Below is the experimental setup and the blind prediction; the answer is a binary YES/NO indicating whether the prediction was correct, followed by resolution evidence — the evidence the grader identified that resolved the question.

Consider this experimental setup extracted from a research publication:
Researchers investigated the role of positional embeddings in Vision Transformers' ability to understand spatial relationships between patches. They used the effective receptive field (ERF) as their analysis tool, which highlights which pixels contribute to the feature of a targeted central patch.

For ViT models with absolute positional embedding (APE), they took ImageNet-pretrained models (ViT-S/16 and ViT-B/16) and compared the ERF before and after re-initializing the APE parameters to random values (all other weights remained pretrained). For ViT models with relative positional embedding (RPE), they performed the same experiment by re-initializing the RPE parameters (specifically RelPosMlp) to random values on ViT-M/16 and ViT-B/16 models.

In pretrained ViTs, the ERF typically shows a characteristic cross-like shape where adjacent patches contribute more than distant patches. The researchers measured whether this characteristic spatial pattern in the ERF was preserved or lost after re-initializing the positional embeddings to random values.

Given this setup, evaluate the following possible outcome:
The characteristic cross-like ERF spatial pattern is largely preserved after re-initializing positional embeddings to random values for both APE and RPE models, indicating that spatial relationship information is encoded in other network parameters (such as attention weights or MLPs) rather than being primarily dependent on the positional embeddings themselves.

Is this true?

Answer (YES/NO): NO